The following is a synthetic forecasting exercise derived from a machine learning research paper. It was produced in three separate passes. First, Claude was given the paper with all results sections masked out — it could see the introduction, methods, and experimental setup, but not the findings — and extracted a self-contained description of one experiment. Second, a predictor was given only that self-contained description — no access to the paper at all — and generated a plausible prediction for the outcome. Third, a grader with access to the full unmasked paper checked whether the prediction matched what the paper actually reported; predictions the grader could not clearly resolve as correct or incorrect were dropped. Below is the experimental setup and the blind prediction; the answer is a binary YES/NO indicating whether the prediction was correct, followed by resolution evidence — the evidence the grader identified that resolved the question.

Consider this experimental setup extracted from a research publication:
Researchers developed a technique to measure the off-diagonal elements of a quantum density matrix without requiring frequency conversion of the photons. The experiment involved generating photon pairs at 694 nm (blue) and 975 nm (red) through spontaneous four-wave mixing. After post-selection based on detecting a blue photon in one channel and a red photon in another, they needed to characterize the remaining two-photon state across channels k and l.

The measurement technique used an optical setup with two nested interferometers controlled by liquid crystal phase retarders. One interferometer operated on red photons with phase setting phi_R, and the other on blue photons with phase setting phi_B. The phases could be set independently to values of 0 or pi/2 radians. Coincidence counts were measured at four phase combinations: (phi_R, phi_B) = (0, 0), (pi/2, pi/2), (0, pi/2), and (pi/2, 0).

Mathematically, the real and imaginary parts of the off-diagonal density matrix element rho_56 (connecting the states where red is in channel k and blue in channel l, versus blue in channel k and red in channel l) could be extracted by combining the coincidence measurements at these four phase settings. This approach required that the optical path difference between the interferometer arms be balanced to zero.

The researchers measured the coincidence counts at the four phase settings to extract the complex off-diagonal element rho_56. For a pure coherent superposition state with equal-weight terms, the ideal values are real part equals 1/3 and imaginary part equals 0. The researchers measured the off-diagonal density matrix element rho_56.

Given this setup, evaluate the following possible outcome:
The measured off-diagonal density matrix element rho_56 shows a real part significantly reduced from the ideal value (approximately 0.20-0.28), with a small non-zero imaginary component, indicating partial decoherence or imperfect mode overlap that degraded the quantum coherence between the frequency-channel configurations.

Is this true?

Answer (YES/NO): YES